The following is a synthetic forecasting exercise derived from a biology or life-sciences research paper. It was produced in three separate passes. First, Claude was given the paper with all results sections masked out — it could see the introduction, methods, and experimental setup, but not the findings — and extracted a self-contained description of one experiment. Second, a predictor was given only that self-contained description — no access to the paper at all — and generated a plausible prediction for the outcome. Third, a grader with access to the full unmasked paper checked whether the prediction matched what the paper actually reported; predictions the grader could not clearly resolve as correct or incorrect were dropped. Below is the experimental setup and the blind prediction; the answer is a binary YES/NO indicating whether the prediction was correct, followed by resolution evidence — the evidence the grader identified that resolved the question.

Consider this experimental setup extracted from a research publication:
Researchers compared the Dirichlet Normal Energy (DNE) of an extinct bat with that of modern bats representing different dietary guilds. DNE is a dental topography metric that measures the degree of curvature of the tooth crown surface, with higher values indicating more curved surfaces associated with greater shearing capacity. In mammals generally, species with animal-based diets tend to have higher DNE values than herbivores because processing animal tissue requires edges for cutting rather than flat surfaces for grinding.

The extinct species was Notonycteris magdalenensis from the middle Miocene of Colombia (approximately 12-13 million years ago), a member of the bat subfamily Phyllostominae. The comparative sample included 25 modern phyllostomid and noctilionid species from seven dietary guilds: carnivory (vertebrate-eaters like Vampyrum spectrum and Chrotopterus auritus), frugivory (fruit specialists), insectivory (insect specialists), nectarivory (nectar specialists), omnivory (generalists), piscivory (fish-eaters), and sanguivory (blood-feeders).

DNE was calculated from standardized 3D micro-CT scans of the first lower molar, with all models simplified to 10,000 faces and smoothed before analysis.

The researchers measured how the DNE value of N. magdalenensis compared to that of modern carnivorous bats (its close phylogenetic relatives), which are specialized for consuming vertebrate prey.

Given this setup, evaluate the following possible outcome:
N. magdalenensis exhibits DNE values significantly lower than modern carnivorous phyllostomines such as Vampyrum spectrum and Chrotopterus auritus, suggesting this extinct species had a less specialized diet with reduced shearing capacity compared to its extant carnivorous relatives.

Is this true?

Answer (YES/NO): YES